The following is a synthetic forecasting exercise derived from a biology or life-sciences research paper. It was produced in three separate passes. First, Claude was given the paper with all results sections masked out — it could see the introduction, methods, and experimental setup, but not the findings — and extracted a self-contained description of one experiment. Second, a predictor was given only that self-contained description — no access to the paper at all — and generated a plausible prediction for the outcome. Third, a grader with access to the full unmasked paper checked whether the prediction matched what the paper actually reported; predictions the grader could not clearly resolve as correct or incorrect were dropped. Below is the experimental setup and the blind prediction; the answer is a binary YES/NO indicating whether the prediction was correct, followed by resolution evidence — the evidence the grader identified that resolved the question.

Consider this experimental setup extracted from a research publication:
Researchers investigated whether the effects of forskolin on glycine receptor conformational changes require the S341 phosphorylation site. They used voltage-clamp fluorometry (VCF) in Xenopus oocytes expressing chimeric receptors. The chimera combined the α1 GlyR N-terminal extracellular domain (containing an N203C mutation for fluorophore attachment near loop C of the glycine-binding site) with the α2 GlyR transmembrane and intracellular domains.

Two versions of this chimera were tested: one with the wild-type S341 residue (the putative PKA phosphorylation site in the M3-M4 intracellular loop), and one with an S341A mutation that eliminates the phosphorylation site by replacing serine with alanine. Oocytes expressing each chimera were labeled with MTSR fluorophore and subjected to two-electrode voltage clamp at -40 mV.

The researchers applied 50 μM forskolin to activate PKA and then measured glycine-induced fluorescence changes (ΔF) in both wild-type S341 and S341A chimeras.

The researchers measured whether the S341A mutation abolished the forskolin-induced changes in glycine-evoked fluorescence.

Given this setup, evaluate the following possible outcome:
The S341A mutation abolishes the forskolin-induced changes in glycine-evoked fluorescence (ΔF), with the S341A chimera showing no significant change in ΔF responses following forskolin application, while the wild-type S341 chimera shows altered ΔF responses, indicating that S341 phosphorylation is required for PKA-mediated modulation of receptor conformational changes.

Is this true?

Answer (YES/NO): YES